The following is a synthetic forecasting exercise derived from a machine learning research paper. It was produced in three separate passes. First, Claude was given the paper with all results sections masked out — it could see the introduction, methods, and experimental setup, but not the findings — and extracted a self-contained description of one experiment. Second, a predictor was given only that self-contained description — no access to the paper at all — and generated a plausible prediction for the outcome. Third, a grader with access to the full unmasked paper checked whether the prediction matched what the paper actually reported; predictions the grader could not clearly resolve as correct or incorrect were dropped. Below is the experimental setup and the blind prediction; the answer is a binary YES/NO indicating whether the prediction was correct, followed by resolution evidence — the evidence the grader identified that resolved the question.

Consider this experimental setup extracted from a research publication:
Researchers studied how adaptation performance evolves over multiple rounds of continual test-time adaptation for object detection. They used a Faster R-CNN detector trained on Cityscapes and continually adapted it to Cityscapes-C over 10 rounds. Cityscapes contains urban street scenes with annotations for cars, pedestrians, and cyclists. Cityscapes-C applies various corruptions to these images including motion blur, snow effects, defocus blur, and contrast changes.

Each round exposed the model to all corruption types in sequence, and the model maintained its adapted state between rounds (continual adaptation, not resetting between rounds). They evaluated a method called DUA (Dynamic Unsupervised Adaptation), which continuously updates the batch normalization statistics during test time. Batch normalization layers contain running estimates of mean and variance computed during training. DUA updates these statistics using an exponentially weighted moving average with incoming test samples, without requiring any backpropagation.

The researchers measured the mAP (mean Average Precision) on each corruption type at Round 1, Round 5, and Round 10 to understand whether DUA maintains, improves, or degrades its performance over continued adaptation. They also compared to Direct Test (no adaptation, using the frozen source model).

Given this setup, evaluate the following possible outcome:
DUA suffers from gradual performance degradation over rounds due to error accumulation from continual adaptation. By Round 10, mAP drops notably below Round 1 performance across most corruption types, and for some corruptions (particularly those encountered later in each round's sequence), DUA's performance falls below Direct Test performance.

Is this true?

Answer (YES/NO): YES